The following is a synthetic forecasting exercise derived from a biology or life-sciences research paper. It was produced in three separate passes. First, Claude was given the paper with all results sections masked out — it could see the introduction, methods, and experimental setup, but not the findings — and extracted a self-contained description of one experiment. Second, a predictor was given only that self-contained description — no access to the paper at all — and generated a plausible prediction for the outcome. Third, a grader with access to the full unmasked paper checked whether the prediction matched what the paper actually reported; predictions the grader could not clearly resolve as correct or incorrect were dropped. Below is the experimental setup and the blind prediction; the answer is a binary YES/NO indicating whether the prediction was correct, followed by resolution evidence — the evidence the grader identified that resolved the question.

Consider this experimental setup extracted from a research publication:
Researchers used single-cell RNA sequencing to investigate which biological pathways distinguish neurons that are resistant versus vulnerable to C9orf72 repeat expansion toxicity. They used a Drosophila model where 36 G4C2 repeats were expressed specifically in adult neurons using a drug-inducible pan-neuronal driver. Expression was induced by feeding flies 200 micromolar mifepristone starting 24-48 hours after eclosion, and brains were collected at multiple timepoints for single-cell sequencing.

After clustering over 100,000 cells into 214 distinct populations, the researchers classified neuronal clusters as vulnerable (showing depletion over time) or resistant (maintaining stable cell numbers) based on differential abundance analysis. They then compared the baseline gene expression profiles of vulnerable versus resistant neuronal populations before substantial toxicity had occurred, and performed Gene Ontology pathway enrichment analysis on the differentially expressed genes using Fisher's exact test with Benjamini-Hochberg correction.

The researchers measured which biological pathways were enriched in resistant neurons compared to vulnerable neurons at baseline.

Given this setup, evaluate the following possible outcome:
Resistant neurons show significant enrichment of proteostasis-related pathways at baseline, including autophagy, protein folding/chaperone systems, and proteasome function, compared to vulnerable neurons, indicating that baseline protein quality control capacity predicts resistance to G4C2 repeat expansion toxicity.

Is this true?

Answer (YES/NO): YES